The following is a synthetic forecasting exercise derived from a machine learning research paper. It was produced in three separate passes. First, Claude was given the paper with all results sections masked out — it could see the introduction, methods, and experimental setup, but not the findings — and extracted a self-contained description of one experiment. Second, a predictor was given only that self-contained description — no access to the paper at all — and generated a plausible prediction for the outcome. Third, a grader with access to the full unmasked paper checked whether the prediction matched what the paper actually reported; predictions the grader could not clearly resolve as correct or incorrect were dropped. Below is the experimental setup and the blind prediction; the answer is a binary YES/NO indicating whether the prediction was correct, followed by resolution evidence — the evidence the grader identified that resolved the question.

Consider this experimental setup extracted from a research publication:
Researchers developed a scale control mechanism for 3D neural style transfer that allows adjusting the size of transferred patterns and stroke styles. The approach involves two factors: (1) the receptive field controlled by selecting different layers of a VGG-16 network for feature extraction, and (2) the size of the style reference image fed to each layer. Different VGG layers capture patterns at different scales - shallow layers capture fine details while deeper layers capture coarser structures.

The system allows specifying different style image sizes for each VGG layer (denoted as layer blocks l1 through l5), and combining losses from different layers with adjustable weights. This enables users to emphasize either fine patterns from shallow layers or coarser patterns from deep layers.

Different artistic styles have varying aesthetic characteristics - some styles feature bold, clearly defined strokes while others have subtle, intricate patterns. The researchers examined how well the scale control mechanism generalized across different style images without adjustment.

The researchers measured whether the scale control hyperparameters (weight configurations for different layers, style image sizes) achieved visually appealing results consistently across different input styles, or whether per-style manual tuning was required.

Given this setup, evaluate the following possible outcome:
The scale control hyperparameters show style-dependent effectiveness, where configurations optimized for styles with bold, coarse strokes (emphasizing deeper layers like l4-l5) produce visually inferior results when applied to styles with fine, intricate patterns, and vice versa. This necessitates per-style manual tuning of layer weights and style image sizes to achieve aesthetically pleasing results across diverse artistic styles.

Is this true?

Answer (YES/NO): YES